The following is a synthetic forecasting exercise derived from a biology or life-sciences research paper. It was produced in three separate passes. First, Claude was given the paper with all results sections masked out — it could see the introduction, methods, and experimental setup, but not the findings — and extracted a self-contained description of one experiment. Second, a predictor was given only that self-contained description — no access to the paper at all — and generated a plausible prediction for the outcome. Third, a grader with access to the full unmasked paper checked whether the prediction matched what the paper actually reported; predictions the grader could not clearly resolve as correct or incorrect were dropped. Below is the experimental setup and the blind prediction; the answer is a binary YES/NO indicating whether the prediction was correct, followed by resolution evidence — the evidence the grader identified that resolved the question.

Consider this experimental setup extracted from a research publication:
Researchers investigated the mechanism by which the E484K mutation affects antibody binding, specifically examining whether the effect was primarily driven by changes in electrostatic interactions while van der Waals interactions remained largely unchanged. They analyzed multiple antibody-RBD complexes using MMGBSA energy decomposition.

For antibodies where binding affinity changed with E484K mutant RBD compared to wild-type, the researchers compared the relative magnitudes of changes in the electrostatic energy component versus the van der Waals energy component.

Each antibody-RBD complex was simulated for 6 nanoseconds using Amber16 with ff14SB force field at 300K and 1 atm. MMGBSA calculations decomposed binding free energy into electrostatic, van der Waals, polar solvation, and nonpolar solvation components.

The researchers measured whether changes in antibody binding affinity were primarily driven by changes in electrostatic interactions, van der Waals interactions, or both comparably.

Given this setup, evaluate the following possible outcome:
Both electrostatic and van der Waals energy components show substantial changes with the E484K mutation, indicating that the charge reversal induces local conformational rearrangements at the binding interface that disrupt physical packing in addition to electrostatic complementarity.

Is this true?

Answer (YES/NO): NO